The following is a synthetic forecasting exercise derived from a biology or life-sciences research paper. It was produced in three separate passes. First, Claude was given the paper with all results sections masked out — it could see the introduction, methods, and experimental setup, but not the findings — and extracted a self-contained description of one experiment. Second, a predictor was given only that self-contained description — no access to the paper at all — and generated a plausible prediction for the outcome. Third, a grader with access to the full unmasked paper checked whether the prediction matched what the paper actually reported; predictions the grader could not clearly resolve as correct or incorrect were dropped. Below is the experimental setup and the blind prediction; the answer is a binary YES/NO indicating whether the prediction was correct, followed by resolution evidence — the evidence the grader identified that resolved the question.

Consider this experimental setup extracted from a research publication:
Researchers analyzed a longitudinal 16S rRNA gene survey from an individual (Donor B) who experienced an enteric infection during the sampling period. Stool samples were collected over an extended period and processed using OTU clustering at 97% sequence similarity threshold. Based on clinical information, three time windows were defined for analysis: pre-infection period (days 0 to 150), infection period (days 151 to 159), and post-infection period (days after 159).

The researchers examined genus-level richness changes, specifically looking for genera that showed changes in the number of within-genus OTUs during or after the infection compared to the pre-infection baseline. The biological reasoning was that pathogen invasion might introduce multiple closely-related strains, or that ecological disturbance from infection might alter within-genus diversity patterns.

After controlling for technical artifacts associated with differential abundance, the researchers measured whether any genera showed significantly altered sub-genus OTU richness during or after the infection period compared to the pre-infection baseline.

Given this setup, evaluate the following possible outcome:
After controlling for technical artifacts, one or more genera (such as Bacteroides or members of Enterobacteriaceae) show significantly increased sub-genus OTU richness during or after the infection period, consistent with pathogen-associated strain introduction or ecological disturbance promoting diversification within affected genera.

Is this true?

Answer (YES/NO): NO